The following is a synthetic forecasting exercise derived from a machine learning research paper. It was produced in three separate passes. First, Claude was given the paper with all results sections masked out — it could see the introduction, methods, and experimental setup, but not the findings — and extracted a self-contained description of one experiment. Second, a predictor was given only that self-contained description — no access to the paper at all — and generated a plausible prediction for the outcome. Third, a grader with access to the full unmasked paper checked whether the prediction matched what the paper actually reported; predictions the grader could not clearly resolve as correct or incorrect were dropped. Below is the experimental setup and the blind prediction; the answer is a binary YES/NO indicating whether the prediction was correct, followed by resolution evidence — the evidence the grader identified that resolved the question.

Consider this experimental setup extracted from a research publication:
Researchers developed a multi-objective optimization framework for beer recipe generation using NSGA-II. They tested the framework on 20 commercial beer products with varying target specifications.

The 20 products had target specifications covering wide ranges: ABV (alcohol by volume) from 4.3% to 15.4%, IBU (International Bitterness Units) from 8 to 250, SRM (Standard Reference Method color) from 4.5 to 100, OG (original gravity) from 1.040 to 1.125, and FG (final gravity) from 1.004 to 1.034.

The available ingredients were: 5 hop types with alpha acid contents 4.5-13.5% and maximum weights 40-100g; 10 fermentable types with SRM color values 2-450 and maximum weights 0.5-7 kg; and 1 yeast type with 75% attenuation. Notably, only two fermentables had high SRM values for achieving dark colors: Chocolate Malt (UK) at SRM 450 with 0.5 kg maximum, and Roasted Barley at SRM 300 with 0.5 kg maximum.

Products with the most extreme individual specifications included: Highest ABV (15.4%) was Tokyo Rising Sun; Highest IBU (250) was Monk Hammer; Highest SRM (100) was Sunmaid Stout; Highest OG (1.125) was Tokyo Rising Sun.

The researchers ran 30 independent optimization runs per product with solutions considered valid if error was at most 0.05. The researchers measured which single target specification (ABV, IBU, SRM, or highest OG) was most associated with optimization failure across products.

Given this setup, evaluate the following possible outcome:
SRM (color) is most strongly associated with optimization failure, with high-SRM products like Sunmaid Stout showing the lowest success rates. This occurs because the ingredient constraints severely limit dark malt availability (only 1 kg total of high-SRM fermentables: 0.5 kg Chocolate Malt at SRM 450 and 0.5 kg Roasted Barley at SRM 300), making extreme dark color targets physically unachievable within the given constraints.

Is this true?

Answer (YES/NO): YES